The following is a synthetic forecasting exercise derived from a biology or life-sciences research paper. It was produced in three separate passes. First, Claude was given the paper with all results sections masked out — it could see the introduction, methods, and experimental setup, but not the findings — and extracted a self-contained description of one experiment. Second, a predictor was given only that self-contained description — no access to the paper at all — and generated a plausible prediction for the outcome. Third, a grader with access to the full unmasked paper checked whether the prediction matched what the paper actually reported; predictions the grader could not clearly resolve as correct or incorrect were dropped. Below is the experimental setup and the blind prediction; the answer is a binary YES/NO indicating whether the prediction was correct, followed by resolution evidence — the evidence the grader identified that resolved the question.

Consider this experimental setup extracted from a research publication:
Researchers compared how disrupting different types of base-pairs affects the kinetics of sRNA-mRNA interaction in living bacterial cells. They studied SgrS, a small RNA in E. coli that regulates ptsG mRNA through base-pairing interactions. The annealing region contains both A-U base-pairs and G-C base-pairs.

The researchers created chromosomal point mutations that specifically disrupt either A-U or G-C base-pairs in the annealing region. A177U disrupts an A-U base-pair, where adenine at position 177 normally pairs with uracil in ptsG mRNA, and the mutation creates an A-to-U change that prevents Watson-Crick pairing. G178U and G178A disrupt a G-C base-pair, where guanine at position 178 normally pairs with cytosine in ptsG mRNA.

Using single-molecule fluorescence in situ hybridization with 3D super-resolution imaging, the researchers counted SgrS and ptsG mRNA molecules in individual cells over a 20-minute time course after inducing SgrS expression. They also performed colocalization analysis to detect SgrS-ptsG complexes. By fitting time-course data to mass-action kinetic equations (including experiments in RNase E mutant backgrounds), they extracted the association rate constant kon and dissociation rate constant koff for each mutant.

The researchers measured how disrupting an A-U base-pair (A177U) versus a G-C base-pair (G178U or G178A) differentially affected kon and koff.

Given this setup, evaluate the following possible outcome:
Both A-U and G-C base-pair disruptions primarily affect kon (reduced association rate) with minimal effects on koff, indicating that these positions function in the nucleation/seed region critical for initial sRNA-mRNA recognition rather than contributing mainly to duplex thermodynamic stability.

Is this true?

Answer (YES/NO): NO